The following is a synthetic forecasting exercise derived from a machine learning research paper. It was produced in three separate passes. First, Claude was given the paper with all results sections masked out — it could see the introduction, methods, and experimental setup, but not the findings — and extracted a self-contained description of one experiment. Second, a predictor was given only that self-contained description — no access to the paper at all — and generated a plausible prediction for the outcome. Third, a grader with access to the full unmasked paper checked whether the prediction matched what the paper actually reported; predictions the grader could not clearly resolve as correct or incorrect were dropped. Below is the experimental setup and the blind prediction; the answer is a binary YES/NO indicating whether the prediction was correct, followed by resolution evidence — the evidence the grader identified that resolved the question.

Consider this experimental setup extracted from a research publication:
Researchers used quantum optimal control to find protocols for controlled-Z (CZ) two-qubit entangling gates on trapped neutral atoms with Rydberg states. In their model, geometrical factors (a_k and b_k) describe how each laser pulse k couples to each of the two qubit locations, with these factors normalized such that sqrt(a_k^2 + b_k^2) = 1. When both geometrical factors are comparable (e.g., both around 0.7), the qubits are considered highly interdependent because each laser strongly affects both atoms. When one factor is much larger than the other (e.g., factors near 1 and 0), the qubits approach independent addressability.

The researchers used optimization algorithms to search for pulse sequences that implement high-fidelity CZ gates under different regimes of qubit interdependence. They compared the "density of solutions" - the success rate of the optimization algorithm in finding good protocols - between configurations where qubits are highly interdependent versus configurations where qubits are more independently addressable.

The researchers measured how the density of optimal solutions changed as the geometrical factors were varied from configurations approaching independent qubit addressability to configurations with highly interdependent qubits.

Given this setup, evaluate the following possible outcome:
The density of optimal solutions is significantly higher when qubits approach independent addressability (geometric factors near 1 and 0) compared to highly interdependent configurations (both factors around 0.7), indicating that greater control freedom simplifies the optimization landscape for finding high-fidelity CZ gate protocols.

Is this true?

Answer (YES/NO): YES